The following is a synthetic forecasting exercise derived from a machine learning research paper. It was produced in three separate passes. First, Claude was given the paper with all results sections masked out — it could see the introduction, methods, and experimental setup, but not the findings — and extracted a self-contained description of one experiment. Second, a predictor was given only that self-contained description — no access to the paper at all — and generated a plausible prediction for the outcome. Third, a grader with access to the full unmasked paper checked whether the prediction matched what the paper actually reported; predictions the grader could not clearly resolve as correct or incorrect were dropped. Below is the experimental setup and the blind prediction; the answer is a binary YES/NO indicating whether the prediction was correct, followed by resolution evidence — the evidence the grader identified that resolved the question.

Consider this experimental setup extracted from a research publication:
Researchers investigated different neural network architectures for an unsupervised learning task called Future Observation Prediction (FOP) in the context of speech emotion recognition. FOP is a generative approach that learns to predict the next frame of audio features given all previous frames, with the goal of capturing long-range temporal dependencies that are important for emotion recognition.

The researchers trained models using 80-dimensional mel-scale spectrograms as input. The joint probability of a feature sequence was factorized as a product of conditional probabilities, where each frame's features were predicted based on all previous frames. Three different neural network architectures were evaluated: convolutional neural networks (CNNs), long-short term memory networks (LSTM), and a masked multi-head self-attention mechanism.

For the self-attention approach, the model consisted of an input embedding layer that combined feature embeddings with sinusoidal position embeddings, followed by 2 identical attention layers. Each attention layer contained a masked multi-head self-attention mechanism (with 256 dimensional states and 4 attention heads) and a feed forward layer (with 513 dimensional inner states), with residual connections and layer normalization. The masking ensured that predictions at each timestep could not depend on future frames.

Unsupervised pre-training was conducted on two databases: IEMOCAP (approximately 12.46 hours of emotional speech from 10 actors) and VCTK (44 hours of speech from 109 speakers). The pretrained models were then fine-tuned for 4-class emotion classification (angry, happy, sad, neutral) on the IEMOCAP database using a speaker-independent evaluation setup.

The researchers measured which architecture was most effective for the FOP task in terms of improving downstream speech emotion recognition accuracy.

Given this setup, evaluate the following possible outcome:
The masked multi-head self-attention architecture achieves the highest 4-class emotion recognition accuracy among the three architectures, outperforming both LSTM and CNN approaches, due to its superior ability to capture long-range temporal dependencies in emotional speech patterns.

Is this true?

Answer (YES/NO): YES